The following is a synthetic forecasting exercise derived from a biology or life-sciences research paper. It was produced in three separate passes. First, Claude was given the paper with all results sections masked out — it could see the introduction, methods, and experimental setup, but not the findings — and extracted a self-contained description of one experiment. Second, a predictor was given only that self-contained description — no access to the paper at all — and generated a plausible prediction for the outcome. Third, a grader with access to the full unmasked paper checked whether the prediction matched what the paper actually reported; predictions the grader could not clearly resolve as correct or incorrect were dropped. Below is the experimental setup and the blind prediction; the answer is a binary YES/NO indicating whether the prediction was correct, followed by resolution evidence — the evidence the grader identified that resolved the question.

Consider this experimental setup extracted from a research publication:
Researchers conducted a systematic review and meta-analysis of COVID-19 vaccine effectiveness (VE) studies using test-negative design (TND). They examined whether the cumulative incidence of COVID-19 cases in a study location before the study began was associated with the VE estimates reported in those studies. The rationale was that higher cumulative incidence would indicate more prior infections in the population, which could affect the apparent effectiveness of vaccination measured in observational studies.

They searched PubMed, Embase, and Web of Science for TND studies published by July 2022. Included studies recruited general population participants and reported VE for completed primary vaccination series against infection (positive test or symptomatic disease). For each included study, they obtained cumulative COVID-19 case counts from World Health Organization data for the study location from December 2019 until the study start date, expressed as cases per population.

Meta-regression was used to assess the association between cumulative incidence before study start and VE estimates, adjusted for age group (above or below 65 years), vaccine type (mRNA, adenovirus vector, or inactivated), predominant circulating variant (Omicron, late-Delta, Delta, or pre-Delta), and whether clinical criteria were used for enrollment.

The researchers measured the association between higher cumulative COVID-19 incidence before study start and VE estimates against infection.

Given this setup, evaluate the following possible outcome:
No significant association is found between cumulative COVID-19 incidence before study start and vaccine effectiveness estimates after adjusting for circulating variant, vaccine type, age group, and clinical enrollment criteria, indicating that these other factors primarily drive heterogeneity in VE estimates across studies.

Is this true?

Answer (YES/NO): NO